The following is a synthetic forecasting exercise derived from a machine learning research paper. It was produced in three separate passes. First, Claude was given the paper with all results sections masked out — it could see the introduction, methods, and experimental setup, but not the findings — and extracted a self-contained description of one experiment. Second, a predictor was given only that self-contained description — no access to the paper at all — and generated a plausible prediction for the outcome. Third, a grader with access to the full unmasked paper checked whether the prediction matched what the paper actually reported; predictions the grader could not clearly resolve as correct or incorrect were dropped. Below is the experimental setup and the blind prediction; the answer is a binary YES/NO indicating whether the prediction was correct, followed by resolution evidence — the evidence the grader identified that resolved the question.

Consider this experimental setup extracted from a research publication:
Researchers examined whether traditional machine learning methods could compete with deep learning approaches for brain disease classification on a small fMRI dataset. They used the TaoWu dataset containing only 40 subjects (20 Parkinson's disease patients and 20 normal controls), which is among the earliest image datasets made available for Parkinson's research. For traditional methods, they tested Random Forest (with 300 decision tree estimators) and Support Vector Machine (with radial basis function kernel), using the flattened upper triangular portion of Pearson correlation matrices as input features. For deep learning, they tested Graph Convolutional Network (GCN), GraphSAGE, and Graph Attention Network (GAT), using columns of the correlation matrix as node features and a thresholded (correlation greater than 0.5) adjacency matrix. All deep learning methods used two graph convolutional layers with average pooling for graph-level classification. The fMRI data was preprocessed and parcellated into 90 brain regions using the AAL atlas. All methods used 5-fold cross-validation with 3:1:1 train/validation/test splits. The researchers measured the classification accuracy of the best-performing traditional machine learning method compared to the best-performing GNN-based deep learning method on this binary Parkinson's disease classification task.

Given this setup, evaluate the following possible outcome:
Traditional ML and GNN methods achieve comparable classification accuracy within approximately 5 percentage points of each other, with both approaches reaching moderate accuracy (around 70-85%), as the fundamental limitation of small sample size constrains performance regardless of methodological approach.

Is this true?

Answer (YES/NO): NO